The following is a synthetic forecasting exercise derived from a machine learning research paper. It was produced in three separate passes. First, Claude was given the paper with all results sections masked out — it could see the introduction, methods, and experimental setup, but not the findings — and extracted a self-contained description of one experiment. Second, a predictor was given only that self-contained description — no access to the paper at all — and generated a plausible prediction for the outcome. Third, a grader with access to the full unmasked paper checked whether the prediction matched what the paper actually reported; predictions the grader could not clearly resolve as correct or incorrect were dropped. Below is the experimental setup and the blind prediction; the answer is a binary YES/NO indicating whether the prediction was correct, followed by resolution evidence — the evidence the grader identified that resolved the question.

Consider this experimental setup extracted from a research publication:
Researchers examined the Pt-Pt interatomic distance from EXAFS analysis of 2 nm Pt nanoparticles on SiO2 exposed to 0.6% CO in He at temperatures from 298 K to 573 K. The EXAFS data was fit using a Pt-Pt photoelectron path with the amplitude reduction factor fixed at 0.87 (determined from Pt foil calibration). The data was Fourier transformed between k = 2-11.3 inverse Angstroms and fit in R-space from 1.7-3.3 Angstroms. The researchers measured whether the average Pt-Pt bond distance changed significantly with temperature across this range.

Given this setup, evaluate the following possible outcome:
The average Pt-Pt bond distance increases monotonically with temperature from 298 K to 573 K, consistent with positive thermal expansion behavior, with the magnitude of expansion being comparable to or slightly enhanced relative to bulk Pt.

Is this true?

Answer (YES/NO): NO